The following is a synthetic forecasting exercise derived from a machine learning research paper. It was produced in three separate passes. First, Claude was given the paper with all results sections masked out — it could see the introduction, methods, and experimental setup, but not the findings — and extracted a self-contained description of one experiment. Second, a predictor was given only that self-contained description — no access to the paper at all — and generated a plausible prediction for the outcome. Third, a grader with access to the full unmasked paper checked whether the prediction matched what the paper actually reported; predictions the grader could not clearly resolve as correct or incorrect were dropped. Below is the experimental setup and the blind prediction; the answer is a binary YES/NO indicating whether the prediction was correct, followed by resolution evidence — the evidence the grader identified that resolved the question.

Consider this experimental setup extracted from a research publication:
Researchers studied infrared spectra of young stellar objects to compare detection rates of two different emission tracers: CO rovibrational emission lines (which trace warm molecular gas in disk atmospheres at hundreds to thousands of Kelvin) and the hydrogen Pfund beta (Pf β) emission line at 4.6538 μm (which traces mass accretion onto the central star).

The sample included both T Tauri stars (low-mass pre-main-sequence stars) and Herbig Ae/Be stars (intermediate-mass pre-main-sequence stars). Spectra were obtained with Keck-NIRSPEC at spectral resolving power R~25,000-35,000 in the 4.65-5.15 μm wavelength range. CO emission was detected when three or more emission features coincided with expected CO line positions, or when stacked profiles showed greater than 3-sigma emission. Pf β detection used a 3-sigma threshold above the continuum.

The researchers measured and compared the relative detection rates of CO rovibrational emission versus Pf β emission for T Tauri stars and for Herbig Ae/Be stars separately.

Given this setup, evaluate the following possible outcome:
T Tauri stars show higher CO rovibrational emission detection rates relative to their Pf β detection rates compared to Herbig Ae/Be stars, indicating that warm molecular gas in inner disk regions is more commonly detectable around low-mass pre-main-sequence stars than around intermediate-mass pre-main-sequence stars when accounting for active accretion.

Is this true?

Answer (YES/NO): YES